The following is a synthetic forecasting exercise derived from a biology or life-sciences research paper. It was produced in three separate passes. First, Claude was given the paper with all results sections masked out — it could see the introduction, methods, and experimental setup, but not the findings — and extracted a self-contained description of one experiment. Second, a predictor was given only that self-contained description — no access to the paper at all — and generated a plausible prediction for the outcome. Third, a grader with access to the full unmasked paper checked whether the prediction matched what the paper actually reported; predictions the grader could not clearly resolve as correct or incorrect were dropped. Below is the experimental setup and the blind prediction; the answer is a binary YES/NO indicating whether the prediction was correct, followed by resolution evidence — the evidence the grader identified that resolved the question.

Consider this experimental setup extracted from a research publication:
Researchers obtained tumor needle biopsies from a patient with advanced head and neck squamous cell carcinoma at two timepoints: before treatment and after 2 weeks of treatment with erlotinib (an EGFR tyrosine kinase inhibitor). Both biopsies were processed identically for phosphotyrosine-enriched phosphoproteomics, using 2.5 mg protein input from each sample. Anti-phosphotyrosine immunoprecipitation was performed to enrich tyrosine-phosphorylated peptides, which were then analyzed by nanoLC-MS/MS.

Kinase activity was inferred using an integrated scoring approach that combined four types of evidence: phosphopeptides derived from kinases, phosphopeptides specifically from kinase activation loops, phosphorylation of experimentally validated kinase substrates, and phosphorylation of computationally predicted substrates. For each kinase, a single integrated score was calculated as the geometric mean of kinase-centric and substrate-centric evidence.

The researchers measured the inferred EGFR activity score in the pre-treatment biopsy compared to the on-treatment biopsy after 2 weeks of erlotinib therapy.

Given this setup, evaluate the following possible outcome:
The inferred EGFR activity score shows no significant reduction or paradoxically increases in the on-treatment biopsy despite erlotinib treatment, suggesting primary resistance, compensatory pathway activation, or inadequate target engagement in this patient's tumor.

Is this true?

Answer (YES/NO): NO